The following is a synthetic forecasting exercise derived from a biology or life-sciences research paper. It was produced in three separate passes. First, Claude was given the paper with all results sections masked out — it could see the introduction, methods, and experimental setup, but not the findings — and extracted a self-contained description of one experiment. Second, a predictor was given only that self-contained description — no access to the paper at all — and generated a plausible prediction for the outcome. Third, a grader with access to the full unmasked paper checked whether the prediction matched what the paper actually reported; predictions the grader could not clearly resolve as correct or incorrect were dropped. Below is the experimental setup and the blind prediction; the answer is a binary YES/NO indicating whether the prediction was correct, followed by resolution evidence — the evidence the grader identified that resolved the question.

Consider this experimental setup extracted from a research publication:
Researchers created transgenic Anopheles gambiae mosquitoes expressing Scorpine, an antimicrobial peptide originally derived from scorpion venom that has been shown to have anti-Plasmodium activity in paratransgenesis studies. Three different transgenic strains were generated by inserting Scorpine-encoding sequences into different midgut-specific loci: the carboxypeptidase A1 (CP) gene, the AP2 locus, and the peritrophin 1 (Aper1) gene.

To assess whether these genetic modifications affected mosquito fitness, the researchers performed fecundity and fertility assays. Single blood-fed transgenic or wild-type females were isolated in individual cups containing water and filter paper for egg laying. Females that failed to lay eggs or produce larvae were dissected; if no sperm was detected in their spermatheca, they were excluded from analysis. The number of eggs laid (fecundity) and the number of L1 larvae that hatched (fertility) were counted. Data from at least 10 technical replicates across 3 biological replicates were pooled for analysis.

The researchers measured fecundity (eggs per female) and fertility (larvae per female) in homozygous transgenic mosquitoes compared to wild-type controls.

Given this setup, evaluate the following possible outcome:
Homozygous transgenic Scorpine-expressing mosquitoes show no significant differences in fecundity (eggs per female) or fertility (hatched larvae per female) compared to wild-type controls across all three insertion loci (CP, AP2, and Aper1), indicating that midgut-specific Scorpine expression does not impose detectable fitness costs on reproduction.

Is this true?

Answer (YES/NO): NO